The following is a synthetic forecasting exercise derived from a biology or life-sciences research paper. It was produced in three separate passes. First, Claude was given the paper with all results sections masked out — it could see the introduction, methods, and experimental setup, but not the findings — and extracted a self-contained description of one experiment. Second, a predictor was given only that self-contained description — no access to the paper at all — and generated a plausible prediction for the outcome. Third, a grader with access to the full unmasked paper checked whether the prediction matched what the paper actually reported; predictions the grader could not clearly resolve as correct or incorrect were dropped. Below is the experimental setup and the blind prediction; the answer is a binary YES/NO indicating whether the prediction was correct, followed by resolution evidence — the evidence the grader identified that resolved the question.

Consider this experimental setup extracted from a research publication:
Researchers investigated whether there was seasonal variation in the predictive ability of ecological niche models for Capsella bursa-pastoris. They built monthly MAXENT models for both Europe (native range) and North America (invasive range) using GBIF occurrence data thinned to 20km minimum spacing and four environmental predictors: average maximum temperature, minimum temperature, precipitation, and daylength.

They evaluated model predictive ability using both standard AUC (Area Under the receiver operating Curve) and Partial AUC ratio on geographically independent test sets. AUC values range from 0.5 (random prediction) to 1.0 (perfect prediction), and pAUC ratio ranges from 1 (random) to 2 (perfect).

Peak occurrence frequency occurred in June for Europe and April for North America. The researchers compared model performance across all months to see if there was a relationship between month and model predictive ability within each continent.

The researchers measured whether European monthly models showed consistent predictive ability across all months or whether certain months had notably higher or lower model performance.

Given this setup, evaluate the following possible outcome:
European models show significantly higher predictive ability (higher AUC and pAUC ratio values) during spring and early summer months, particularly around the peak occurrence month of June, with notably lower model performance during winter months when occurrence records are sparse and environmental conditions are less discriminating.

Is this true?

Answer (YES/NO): NO